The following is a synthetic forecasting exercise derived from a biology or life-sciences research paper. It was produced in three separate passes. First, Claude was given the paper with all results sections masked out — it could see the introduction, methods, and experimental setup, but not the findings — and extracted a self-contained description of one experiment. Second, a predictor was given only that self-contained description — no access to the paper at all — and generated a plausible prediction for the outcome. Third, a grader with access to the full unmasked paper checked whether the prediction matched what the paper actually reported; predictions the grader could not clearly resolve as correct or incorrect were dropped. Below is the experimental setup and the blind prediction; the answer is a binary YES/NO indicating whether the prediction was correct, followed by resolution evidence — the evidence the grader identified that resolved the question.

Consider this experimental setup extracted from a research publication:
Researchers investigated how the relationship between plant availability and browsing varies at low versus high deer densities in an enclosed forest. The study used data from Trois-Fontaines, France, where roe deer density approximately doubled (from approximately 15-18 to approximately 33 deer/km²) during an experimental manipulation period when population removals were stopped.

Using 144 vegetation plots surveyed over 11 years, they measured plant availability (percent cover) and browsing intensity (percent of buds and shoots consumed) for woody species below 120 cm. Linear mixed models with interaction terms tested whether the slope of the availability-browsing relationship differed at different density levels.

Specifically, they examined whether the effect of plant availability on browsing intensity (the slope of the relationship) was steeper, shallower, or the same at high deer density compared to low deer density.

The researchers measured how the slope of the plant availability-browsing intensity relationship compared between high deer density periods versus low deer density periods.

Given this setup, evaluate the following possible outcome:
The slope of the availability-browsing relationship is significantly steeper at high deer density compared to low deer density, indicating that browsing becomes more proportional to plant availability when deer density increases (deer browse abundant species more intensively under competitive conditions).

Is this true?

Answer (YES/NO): NO